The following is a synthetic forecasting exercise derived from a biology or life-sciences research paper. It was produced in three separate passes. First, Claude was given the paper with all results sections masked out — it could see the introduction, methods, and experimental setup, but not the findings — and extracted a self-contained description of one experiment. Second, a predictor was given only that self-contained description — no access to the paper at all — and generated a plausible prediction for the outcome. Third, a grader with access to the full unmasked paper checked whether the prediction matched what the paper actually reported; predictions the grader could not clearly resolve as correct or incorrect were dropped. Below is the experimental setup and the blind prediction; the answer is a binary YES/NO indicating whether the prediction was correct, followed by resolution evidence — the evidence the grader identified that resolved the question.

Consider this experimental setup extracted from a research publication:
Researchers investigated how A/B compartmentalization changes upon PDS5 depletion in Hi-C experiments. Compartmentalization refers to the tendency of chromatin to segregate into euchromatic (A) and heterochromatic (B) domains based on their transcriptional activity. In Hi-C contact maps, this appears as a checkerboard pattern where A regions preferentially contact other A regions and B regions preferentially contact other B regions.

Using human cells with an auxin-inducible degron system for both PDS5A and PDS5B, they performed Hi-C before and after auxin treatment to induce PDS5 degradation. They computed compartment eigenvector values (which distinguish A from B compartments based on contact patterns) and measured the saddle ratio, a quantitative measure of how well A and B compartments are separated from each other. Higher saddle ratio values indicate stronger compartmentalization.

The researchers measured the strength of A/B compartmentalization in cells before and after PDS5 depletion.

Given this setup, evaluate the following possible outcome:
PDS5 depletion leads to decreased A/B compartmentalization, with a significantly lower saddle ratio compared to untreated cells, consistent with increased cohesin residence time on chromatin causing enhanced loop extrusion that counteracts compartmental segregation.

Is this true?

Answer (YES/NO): YES